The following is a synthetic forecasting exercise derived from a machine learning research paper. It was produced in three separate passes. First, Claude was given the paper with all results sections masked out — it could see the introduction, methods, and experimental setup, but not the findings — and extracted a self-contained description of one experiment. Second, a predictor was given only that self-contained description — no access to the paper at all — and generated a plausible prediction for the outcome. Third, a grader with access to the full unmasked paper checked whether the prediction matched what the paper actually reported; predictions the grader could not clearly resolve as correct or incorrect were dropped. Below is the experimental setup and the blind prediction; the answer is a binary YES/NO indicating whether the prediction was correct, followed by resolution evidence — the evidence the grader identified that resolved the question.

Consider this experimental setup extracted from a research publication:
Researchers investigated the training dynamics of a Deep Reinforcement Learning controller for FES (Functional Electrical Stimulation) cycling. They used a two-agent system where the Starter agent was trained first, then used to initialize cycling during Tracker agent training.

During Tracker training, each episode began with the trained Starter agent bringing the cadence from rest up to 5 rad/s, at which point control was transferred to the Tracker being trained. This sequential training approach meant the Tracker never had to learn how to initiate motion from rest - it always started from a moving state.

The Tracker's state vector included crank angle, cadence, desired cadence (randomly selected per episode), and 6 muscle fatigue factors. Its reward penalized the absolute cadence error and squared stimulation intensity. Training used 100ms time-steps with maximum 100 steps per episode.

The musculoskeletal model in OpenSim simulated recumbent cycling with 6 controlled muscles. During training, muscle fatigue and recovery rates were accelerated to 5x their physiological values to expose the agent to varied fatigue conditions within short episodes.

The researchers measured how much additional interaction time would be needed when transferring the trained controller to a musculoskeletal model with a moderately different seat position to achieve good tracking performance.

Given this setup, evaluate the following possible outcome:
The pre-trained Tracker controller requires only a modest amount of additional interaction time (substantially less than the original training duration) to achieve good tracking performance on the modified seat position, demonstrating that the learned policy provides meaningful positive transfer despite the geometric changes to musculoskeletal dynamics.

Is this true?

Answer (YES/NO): YES